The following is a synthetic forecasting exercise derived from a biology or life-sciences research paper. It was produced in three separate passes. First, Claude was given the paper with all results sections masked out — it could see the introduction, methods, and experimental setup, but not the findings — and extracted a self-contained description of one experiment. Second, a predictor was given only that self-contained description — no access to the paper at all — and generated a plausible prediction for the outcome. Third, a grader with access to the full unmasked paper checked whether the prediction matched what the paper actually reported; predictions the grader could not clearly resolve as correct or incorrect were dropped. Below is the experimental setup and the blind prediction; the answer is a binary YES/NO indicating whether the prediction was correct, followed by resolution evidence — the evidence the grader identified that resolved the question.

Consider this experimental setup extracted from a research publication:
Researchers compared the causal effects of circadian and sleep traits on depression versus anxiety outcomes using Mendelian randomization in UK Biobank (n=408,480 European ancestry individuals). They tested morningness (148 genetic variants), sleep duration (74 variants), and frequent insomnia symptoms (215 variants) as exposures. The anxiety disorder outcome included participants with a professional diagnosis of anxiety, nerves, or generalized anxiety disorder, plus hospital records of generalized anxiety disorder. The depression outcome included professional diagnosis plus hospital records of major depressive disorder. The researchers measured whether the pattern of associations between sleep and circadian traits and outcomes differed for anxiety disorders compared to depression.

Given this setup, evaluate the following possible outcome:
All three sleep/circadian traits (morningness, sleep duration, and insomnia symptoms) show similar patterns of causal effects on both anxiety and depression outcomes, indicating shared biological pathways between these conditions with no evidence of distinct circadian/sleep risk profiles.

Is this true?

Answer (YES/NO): NO